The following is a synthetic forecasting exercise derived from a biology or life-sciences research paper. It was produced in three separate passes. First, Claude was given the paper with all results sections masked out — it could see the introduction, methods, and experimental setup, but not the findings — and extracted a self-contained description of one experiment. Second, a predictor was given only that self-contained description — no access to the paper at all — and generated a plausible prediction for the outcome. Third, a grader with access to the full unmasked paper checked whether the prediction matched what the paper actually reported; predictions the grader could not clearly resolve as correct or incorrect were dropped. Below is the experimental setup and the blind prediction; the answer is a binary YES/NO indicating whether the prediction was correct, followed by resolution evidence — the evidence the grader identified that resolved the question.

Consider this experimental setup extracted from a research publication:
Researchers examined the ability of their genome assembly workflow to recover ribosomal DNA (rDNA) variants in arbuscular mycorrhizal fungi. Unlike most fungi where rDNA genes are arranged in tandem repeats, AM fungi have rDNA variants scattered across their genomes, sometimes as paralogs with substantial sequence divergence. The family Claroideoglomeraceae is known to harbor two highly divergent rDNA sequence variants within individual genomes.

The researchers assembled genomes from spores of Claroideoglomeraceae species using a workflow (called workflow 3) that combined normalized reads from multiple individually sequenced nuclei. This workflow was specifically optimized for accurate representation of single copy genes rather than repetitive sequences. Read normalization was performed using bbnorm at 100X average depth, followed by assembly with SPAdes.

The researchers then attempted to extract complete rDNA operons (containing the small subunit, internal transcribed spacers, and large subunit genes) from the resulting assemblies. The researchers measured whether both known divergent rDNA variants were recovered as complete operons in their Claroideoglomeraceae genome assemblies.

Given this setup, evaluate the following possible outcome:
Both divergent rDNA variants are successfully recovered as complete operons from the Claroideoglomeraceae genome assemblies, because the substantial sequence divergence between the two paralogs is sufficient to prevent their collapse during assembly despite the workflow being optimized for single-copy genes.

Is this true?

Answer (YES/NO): NO